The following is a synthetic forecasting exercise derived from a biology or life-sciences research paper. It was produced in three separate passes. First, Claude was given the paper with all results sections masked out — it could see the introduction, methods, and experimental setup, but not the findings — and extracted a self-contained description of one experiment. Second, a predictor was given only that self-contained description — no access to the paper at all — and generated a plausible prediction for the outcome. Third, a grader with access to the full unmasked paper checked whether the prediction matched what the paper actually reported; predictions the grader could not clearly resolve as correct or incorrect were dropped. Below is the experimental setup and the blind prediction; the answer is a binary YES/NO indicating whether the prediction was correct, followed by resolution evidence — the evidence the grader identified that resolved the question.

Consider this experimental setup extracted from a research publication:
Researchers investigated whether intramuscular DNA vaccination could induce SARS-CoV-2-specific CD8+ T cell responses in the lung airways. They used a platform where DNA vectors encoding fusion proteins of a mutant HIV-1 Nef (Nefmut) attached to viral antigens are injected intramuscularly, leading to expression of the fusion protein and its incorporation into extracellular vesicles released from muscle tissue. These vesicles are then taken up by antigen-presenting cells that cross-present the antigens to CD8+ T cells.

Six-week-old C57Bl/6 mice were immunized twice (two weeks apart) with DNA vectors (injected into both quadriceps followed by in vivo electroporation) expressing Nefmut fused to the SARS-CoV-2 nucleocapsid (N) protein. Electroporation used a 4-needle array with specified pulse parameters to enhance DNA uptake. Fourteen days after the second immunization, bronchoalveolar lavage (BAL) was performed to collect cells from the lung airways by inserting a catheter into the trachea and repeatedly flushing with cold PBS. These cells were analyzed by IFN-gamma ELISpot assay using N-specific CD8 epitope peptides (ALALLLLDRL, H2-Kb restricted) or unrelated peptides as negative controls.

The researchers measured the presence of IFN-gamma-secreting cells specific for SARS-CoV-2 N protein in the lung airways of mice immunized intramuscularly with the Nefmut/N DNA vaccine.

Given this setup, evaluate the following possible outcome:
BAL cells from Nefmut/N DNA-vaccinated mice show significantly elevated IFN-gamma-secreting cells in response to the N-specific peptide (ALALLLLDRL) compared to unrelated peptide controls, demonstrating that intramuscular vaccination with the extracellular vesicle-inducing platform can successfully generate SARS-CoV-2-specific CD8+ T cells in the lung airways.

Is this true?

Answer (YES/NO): YES